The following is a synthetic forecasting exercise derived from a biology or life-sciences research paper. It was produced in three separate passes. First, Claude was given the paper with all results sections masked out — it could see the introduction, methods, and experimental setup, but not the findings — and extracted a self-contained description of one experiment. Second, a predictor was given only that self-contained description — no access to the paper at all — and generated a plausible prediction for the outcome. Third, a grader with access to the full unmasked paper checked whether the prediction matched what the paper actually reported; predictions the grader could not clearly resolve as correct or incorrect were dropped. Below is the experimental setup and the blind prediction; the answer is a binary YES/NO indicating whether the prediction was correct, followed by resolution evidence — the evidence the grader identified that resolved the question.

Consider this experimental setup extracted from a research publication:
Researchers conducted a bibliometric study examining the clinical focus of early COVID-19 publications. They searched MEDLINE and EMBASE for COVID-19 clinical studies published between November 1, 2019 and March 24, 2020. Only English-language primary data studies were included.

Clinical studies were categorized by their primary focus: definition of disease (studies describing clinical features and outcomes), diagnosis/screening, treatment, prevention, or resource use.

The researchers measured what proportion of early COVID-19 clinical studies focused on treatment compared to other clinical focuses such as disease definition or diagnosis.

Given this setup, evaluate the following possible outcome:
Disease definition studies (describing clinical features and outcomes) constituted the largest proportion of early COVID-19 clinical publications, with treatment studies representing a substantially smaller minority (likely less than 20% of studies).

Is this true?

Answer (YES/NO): YES